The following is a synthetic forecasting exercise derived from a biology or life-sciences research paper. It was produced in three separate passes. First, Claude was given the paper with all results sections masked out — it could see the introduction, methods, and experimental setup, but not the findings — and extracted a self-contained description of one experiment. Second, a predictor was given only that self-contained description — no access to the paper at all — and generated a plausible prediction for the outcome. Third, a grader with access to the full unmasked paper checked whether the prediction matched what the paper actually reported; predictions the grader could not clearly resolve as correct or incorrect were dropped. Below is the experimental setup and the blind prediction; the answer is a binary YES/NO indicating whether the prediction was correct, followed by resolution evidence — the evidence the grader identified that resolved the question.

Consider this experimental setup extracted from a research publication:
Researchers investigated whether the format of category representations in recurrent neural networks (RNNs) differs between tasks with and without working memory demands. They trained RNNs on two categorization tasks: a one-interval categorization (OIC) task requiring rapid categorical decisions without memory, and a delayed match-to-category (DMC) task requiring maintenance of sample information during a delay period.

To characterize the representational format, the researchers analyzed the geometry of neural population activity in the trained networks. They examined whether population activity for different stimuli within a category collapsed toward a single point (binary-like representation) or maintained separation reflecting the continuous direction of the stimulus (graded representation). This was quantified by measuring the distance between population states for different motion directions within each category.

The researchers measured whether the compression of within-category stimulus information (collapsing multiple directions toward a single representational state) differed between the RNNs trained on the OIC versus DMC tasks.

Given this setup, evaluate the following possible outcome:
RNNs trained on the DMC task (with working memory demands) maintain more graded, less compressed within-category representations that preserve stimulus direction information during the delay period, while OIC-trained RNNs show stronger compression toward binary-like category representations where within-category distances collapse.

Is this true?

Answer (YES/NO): NO